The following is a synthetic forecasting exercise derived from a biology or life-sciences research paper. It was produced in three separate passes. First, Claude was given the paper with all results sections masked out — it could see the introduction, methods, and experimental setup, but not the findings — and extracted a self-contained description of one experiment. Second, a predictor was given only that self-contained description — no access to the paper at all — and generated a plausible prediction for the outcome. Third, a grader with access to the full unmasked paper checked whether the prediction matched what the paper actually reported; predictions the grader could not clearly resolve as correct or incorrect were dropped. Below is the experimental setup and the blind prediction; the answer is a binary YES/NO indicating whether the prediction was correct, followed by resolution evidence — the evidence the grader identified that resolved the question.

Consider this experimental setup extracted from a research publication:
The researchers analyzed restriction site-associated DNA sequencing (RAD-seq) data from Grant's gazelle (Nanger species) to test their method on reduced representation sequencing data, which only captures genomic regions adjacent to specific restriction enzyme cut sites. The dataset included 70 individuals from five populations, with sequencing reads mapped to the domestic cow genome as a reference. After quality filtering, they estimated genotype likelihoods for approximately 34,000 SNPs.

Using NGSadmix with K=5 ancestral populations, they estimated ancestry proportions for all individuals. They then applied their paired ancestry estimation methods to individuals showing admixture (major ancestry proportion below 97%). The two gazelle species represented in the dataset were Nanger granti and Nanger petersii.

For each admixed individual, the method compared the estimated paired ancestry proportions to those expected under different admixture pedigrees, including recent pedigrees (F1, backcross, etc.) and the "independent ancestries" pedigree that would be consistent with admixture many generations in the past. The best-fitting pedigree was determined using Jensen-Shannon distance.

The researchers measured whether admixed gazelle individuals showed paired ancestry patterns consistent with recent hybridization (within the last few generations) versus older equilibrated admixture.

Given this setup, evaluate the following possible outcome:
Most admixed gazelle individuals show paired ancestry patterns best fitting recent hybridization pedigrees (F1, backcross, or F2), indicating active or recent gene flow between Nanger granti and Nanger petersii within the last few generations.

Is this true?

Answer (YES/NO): NO